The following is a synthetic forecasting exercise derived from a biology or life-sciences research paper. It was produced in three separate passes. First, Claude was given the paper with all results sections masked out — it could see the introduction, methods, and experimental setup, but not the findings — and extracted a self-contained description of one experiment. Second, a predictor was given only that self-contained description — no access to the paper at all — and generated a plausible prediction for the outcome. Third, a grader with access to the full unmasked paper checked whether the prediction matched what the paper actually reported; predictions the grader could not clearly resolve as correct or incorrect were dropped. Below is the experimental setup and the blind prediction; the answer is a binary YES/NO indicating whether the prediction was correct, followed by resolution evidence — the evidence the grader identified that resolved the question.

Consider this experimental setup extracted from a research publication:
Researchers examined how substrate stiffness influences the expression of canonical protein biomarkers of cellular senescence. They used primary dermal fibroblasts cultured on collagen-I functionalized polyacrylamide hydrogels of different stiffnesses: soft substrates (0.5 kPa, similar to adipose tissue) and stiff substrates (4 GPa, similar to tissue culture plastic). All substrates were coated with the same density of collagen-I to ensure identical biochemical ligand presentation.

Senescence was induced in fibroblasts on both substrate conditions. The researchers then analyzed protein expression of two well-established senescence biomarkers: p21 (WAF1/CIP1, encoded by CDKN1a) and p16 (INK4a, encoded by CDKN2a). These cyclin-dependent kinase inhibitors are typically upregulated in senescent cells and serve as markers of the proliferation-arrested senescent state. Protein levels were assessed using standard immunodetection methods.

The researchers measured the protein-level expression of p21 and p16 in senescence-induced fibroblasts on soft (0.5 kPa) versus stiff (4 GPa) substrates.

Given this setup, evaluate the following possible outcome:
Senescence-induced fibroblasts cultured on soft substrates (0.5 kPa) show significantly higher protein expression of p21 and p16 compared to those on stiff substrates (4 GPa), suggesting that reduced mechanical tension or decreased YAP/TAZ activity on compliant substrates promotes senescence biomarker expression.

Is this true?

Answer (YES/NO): NO